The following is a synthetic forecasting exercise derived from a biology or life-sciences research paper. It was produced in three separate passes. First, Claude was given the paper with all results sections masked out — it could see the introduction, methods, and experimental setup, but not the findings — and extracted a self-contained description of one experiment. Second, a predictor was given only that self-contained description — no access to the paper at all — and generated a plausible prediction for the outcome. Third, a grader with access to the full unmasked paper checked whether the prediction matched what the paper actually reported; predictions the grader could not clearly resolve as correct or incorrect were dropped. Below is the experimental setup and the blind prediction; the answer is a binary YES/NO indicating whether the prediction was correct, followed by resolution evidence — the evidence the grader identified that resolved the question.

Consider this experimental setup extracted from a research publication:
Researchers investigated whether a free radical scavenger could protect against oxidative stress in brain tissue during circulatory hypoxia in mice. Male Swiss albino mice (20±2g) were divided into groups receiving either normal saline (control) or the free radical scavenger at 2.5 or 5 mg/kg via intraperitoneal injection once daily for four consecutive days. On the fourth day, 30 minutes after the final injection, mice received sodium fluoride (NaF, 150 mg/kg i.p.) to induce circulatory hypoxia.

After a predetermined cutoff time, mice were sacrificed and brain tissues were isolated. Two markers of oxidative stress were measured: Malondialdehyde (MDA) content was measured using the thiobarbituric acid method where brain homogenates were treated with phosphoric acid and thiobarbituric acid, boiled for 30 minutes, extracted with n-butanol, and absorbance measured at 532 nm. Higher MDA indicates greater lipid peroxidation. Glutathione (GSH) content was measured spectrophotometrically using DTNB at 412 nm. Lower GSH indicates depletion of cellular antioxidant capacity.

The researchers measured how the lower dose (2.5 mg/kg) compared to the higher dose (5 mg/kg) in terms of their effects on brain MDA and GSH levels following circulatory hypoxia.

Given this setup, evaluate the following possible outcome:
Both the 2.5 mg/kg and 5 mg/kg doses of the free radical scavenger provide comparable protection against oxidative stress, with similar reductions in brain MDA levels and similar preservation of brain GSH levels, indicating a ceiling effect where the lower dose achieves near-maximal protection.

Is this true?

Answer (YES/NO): YES